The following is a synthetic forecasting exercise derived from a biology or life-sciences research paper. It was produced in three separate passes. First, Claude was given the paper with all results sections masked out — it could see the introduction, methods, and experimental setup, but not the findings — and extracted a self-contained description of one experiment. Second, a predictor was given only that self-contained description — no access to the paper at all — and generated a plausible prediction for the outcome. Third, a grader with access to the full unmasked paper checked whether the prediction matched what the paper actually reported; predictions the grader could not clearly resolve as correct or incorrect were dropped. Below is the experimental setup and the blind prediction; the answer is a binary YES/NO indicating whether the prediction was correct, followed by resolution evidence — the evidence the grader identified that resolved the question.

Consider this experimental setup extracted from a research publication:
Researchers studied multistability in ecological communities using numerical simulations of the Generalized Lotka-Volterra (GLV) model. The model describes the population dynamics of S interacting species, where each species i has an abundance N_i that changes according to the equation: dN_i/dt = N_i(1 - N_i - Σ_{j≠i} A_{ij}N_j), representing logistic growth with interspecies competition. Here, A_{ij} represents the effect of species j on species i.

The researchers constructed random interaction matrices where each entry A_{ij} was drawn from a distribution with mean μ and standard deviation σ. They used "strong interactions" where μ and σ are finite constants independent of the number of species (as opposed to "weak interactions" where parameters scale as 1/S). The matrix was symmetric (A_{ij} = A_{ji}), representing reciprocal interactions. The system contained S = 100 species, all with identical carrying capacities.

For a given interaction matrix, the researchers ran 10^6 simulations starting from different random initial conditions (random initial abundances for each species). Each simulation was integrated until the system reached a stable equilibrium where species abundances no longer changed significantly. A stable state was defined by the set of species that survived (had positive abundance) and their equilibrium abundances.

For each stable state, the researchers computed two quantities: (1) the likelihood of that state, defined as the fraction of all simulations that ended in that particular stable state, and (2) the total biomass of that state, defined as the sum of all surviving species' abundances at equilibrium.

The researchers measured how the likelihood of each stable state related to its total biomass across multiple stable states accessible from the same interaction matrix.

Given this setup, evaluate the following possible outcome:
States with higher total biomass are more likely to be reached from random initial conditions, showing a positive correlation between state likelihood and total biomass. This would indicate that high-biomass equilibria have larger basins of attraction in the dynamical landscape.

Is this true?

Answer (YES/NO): YES